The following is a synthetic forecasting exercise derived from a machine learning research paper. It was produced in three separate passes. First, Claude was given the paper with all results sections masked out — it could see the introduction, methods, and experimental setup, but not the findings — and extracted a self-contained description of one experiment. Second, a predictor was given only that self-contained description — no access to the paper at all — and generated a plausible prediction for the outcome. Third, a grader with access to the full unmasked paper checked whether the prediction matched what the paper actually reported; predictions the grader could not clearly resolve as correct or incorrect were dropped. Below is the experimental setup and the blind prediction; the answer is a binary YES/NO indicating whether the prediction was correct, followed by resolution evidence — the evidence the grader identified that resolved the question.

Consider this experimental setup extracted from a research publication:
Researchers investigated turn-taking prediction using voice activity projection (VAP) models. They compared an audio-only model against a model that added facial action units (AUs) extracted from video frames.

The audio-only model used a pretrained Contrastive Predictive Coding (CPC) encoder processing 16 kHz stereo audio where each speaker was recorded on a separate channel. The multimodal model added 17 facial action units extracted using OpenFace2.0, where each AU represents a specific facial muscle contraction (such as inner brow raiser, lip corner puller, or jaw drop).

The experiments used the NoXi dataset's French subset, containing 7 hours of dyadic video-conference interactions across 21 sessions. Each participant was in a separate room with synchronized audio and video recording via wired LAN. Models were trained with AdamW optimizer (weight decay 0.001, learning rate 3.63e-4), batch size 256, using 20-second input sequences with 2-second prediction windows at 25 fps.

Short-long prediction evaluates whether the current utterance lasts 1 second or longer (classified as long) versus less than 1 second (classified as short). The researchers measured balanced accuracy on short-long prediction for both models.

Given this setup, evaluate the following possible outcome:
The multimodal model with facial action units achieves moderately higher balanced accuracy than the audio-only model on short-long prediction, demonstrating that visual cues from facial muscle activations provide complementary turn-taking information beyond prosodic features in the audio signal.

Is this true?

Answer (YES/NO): NO